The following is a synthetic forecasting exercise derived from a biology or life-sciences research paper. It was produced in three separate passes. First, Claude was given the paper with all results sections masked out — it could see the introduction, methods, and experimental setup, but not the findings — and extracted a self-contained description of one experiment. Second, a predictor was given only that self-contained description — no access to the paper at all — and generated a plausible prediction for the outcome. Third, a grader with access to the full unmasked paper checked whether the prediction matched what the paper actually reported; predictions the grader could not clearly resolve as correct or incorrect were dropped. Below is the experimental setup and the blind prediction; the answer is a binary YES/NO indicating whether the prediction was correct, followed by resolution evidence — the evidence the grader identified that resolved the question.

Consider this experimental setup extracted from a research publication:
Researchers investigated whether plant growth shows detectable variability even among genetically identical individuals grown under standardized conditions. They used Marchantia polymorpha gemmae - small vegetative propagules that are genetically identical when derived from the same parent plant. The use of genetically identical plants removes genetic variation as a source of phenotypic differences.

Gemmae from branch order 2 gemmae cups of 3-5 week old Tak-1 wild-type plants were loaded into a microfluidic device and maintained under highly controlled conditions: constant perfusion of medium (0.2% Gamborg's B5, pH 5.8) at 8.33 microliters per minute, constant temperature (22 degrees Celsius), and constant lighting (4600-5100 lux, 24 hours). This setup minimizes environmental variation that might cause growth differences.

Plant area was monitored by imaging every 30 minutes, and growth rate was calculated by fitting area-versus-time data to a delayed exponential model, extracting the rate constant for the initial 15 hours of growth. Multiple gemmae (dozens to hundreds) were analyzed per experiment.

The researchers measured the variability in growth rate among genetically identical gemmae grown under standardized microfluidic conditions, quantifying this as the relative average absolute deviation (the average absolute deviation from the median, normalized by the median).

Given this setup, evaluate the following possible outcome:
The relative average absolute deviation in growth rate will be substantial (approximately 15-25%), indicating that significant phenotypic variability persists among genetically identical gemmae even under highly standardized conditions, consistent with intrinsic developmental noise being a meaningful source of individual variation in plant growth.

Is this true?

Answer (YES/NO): YES